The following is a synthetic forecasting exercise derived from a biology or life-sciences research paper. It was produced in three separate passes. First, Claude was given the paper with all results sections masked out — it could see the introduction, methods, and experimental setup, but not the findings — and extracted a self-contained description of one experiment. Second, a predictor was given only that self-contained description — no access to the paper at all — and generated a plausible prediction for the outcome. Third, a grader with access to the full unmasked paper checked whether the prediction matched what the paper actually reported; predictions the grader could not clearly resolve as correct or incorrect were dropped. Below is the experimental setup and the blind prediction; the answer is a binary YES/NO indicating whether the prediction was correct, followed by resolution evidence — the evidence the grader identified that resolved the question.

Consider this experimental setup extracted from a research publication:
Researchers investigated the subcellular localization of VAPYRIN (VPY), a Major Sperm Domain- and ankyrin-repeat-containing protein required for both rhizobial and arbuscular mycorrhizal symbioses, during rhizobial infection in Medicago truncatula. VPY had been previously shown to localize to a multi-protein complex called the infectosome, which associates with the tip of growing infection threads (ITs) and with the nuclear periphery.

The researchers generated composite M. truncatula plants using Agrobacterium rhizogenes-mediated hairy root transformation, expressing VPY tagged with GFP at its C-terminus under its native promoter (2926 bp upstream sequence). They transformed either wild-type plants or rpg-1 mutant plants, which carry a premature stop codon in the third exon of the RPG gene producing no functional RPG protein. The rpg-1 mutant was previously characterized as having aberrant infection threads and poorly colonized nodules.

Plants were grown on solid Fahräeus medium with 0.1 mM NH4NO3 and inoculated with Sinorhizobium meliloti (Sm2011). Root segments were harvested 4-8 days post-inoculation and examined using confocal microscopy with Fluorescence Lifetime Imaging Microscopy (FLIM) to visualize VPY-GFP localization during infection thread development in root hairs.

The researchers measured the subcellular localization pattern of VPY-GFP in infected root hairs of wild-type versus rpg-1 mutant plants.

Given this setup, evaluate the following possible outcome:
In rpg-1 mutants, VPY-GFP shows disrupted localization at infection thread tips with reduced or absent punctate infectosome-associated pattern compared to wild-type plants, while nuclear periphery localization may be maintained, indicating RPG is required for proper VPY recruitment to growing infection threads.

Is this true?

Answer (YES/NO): NO